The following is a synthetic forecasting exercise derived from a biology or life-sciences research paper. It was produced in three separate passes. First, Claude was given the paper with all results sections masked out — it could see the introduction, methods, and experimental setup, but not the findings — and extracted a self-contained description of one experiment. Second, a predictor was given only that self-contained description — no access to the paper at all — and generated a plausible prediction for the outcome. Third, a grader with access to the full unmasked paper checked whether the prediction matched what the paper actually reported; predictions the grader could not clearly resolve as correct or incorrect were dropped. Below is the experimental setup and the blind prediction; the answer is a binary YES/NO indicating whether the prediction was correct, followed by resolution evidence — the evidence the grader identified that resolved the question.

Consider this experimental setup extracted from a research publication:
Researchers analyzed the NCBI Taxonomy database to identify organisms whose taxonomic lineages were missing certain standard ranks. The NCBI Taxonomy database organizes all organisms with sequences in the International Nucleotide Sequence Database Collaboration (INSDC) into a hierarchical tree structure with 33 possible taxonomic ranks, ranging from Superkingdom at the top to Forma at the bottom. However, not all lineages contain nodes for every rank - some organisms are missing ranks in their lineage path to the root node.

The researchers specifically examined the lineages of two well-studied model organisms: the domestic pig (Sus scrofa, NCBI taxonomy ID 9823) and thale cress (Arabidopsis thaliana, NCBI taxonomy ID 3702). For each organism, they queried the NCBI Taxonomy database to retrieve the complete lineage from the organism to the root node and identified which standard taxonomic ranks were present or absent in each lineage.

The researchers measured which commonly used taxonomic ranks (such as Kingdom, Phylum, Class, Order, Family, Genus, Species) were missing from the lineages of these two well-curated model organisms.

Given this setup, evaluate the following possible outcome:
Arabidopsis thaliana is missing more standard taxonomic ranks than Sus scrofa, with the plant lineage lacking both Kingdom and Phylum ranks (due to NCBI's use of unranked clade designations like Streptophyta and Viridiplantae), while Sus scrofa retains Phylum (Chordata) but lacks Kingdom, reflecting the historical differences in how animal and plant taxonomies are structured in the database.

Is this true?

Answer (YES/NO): NO